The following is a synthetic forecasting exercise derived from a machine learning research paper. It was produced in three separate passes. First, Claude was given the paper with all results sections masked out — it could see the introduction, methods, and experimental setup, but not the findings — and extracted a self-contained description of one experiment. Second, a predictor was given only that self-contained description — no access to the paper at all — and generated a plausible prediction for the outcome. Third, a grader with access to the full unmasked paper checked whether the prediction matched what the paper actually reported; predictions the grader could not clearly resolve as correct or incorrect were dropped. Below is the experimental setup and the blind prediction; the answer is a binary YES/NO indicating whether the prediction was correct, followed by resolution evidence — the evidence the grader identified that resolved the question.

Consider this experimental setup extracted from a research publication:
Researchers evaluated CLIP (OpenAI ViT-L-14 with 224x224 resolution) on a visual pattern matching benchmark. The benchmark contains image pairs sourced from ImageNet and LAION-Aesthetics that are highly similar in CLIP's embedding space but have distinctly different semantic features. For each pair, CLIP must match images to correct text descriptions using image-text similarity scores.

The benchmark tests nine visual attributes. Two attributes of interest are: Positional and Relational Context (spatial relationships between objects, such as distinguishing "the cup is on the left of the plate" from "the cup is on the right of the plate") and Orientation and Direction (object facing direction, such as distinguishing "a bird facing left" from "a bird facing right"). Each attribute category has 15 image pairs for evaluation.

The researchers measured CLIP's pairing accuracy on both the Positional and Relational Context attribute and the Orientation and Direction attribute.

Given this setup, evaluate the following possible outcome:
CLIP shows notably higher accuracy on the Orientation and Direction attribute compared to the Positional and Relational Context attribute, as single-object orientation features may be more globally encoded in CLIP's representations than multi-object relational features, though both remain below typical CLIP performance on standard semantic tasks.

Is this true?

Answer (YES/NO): YES